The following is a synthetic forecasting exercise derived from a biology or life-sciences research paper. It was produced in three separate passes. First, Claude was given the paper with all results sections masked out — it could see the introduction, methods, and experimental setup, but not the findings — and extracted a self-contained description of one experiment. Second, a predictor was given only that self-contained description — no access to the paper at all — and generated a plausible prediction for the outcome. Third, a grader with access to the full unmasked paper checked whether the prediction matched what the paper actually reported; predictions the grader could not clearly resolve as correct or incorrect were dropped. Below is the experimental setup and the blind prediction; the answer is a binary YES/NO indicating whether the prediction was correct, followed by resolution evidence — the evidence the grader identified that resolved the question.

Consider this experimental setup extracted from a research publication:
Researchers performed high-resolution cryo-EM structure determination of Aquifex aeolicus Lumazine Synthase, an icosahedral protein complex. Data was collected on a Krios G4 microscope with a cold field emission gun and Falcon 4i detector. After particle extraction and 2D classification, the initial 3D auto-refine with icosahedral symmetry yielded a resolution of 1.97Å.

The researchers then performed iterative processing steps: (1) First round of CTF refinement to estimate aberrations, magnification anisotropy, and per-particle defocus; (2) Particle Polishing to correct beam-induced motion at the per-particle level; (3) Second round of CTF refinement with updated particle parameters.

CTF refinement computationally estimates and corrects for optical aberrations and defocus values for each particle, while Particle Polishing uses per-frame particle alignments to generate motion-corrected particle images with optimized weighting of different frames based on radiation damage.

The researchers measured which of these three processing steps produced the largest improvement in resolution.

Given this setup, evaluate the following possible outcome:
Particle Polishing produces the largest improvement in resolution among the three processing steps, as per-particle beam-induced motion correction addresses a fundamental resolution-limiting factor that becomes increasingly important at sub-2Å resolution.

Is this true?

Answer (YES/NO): NO